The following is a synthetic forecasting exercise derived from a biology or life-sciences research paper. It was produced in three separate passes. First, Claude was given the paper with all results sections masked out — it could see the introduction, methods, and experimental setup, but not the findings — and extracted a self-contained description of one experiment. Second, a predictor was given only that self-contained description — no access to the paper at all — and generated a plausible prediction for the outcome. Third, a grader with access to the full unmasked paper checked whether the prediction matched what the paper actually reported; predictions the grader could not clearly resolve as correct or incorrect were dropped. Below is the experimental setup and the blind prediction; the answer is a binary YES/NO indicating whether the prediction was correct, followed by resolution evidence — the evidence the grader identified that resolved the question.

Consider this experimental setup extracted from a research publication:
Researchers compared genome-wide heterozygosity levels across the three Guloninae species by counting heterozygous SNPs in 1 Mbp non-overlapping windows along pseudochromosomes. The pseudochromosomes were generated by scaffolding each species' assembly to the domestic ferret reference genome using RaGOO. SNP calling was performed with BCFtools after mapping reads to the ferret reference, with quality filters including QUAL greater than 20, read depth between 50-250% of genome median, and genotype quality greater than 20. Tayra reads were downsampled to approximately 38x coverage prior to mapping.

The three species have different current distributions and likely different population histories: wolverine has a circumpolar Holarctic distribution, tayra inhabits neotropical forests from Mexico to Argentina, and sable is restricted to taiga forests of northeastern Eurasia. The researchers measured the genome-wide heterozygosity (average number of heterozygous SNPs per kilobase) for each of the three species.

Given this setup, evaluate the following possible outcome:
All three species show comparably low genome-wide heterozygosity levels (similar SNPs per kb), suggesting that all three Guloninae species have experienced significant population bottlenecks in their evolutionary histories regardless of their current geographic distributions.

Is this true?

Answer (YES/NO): NO